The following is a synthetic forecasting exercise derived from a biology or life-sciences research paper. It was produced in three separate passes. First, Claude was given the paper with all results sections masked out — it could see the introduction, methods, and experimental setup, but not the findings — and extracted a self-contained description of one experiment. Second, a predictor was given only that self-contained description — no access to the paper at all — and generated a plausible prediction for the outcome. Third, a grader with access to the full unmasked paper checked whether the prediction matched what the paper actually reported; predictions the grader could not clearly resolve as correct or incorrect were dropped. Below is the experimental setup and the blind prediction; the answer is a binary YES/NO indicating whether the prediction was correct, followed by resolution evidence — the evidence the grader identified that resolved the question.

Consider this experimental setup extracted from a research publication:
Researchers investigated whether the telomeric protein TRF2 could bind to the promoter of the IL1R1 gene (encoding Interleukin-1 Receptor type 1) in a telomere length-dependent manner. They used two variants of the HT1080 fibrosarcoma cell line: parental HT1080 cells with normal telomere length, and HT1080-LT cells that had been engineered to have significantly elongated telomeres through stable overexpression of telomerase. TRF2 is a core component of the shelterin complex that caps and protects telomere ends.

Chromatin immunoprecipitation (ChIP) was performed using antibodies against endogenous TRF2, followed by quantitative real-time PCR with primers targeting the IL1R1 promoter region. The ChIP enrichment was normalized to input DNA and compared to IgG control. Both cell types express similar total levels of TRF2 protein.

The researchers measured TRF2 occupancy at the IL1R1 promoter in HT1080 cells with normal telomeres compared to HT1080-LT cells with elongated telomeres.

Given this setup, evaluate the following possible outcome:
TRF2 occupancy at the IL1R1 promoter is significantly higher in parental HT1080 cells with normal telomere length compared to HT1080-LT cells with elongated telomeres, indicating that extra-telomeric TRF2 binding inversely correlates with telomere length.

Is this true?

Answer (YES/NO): YES